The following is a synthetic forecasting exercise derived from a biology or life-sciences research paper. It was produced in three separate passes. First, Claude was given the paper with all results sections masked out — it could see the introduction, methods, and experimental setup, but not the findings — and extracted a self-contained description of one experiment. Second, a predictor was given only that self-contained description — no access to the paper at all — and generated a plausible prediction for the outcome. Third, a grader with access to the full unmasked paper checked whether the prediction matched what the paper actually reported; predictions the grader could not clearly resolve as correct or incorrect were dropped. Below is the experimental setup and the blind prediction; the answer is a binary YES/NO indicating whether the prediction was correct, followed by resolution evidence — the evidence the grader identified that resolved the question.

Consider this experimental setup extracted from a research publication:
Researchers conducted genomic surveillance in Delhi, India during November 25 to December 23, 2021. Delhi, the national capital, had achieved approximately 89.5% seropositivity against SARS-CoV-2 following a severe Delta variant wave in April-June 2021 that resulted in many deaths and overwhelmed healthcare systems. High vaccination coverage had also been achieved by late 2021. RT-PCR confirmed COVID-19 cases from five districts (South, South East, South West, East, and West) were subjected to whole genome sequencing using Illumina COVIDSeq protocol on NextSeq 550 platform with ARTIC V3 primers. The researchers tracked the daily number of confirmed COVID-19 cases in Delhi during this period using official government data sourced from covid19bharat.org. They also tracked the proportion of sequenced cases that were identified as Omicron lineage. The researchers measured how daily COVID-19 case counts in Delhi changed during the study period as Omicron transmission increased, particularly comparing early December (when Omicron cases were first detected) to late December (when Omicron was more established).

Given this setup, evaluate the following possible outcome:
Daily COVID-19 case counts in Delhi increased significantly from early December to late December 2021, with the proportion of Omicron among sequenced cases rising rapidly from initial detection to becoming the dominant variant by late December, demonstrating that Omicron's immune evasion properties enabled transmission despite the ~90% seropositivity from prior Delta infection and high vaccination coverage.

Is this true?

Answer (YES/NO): YES